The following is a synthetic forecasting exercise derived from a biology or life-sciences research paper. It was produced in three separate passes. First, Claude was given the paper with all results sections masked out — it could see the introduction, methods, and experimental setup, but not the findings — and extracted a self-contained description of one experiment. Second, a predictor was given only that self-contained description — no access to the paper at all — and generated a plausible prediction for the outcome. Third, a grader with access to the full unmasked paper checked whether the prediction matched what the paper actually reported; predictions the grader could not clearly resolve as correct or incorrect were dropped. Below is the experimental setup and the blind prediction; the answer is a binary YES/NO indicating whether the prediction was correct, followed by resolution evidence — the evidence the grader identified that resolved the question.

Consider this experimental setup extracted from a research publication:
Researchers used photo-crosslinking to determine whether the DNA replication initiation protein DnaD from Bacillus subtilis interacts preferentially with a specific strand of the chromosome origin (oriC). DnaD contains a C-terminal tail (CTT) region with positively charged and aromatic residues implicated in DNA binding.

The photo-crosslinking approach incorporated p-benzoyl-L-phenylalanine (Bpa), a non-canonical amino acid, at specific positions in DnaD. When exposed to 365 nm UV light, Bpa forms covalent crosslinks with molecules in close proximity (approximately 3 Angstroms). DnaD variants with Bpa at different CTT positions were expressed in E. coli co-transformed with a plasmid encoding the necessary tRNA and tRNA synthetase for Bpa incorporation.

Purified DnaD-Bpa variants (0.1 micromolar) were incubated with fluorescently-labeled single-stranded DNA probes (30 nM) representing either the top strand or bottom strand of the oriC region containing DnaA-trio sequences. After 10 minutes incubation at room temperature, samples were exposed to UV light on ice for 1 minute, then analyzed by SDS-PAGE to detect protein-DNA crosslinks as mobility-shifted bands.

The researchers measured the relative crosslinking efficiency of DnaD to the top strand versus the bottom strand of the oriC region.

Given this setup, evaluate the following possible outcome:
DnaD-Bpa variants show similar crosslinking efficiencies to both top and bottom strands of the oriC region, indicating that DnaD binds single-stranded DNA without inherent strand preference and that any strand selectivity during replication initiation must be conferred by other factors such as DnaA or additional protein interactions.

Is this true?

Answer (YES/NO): NO